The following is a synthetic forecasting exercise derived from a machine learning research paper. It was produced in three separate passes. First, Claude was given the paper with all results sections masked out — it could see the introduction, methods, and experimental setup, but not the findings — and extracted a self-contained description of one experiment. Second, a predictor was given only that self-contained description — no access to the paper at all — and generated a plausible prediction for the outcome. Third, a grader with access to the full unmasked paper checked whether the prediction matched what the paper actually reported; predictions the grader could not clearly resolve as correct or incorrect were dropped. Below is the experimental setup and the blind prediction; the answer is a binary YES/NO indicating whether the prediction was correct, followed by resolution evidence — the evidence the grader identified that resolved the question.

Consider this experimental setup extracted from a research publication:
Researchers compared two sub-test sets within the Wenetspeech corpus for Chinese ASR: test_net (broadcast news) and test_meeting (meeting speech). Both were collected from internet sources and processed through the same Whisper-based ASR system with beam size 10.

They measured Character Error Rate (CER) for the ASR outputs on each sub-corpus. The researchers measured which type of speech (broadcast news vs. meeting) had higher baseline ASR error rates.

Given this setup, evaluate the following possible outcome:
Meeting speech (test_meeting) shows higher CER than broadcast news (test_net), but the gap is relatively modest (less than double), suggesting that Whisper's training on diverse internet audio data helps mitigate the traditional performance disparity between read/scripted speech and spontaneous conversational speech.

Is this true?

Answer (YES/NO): YES